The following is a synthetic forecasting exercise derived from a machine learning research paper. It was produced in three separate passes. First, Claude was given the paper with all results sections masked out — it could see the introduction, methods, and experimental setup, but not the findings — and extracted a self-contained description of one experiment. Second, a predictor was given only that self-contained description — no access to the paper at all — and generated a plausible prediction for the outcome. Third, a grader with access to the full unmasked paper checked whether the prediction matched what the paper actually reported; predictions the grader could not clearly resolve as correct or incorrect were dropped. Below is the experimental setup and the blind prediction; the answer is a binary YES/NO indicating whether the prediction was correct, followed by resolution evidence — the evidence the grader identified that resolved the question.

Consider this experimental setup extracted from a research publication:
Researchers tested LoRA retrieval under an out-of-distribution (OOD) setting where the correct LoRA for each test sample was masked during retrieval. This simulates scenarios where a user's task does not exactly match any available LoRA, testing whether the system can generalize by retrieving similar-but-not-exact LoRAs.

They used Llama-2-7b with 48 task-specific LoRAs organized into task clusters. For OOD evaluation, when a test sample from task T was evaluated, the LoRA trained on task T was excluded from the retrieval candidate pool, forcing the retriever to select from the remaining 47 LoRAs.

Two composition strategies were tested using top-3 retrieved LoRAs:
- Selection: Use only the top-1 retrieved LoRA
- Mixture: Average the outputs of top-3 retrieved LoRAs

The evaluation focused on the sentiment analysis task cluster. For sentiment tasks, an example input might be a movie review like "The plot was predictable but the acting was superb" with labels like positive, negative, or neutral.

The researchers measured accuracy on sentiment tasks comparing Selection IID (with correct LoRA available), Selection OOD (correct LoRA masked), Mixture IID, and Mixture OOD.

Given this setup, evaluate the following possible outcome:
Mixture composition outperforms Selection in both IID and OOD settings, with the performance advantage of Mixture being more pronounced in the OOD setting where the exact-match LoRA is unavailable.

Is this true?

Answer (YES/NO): NO